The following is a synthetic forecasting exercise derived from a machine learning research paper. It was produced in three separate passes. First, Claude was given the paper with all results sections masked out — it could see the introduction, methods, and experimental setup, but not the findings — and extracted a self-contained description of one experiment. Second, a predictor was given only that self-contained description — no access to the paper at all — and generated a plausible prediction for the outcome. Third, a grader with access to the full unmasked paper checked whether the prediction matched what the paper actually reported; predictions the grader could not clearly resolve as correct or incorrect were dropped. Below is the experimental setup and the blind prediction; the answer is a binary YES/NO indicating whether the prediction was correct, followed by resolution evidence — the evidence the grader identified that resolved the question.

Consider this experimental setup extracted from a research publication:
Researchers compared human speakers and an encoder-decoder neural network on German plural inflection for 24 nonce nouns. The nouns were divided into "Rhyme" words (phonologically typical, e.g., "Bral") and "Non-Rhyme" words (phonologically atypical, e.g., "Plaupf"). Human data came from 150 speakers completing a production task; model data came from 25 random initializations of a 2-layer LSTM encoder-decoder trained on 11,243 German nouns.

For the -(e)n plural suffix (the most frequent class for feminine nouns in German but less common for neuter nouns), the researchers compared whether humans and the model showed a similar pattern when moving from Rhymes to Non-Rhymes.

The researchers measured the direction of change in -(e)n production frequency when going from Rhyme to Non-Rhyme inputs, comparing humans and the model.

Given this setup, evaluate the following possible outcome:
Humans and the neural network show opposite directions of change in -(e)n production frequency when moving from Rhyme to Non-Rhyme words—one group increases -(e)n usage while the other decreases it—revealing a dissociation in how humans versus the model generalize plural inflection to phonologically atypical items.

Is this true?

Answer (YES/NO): YES